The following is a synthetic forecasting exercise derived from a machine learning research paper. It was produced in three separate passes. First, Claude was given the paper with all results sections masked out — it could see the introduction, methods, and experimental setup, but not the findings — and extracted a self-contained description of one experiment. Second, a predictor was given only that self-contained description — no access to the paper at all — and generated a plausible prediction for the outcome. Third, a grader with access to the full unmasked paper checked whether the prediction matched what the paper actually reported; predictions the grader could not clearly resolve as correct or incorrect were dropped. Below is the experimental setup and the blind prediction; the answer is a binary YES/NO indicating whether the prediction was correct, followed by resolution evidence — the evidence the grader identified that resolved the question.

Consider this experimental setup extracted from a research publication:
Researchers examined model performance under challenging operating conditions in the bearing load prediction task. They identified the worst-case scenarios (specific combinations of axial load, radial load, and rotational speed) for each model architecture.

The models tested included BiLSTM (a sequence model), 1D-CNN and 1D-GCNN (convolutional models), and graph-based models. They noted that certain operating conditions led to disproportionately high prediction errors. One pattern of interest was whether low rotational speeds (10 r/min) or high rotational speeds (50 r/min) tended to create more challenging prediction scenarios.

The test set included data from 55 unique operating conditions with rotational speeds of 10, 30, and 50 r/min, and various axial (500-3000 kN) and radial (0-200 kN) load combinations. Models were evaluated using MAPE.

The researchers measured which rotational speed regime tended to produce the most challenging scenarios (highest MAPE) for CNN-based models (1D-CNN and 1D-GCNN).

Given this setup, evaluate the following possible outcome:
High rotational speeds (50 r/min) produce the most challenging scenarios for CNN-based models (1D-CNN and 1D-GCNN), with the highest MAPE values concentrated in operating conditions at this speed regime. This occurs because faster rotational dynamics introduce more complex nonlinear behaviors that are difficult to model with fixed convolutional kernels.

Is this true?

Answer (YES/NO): YES